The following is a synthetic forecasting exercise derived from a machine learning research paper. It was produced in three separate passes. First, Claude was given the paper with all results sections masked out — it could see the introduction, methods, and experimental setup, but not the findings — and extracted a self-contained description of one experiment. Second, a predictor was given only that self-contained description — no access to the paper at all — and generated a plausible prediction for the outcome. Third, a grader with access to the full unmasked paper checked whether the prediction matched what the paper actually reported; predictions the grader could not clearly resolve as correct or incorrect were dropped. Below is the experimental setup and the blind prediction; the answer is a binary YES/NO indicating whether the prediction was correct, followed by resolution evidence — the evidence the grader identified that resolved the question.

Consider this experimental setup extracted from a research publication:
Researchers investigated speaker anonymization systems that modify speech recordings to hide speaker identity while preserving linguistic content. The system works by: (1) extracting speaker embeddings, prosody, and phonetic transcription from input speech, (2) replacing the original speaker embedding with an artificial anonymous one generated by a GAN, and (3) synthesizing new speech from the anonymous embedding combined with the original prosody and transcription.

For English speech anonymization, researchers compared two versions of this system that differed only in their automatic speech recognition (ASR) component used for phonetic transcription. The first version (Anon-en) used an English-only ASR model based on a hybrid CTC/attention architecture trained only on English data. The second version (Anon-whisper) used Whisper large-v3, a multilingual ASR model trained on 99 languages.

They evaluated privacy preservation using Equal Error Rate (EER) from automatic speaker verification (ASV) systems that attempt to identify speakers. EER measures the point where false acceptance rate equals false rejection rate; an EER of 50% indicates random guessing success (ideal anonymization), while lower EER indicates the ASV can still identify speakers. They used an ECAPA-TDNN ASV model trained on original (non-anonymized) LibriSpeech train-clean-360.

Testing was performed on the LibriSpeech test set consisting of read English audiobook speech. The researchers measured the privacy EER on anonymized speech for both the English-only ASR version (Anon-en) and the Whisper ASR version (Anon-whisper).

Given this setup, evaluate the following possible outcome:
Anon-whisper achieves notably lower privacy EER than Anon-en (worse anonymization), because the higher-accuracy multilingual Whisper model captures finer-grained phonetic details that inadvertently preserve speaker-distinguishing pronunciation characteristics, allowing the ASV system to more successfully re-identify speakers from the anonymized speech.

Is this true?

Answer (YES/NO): NO